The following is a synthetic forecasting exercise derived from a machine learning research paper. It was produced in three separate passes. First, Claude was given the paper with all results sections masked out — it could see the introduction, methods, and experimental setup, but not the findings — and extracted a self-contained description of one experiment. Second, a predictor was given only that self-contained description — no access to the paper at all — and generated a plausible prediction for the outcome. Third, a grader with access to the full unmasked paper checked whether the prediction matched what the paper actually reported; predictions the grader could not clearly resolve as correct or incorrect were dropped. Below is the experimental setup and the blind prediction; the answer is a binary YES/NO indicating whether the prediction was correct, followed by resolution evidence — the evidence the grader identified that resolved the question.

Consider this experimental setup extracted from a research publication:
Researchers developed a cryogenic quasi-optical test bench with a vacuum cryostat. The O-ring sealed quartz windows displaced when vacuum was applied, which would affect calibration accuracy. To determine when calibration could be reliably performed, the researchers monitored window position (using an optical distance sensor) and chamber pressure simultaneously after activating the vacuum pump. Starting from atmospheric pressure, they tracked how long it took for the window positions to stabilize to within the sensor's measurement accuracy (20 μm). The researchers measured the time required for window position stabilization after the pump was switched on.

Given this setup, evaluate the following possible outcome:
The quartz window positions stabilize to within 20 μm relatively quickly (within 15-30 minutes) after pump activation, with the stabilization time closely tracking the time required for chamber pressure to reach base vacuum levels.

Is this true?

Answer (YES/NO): NO